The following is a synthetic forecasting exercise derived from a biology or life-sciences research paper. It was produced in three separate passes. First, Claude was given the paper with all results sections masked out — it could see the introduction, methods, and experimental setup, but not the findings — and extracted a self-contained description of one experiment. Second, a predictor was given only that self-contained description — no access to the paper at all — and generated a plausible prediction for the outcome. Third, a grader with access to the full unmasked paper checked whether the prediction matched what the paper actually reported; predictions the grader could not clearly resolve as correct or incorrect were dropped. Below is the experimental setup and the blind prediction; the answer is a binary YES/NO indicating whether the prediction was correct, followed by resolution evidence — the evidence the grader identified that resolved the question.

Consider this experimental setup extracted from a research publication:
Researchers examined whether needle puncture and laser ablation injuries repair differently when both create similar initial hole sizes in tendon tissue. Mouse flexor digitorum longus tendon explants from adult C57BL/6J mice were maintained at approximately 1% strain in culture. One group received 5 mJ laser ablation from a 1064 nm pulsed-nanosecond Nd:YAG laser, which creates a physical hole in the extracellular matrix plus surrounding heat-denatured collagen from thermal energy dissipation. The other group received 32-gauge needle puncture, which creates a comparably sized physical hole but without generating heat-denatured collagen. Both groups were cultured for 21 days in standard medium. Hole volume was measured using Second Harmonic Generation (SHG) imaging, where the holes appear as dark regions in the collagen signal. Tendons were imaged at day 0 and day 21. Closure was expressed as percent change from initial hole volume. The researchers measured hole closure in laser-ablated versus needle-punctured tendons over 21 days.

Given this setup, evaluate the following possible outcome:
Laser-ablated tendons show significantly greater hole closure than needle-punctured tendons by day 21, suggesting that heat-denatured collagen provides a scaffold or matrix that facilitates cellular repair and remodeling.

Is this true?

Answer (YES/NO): NO